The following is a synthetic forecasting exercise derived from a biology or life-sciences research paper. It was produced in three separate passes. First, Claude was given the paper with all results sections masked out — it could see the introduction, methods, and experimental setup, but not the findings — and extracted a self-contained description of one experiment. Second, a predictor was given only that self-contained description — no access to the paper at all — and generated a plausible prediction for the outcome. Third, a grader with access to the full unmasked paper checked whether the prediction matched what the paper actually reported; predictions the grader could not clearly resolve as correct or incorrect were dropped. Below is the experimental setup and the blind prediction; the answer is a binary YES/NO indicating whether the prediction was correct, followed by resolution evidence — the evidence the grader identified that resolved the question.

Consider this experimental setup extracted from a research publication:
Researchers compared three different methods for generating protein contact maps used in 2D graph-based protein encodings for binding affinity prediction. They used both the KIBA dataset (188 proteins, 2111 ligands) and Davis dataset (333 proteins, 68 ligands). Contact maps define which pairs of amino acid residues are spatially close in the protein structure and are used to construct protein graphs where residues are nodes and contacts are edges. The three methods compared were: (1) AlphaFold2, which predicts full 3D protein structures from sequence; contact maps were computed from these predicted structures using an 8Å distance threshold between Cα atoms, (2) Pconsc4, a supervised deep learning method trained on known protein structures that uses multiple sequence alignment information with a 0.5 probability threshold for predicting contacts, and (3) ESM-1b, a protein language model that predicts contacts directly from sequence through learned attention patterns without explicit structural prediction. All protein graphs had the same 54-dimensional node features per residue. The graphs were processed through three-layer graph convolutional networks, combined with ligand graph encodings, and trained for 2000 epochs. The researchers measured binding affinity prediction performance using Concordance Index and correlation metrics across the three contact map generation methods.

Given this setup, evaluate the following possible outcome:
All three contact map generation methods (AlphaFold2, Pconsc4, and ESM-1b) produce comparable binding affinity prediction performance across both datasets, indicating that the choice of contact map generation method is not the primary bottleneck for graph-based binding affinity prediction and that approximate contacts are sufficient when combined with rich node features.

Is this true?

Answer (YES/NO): NO